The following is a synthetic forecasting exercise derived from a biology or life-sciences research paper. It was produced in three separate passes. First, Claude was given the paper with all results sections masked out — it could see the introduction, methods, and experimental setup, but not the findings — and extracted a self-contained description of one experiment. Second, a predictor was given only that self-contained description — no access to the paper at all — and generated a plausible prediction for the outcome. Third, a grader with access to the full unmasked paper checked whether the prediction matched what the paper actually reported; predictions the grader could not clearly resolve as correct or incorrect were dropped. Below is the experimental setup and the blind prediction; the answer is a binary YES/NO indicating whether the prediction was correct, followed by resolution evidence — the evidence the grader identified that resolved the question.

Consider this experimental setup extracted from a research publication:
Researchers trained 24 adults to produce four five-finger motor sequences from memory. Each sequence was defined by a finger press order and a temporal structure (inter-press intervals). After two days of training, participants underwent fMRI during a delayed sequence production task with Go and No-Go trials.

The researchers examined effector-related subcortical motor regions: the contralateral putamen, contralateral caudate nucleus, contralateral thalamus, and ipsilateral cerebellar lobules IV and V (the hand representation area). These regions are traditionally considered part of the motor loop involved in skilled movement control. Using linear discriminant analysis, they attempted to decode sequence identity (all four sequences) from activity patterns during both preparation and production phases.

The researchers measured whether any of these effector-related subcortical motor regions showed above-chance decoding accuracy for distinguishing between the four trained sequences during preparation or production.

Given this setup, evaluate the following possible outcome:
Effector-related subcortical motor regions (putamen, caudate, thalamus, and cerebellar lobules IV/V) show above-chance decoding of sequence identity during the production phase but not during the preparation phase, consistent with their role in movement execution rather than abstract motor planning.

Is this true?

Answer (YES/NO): NO